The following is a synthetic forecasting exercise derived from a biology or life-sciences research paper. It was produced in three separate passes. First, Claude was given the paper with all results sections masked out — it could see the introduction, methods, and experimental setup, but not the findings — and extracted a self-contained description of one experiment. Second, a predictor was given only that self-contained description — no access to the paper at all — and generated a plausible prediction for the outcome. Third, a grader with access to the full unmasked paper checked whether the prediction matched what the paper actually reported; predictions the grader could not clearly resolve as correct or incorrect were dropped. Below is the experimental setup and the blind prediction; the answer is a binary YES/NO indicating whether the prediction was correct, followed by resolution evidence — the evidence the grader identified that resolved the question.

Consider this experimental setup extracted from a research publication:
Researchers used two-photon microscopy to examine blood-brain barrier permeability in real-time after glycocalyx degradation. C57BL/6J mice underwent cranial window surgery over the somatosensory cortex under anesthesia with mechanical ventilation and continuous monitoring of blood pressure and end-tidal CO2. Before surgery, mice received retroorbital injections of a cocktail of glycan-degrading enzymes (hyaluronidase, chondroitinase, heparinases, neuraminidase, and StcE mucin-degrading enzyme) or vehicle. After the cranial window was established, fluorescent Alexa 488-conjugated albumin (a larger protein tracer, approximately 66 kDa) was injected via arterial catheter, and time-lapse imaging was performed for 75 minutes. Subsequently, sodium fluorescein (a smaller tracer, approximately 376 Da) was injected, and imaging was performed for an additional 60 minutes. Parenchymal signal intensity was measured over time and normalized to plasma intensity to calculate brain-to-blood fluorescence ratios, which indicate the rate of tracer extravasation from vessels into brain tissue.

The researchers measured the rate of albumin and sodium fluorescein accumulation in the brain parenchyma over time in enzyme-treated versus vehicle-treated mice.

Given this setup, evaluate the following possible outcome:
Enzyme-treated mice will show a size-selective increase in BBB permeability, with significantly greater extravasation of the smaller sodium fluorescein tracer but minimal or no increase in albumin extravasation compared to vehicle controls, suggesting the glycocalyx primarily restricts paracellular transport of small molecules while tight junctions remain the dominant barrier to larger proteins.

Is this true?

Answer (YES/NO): NO